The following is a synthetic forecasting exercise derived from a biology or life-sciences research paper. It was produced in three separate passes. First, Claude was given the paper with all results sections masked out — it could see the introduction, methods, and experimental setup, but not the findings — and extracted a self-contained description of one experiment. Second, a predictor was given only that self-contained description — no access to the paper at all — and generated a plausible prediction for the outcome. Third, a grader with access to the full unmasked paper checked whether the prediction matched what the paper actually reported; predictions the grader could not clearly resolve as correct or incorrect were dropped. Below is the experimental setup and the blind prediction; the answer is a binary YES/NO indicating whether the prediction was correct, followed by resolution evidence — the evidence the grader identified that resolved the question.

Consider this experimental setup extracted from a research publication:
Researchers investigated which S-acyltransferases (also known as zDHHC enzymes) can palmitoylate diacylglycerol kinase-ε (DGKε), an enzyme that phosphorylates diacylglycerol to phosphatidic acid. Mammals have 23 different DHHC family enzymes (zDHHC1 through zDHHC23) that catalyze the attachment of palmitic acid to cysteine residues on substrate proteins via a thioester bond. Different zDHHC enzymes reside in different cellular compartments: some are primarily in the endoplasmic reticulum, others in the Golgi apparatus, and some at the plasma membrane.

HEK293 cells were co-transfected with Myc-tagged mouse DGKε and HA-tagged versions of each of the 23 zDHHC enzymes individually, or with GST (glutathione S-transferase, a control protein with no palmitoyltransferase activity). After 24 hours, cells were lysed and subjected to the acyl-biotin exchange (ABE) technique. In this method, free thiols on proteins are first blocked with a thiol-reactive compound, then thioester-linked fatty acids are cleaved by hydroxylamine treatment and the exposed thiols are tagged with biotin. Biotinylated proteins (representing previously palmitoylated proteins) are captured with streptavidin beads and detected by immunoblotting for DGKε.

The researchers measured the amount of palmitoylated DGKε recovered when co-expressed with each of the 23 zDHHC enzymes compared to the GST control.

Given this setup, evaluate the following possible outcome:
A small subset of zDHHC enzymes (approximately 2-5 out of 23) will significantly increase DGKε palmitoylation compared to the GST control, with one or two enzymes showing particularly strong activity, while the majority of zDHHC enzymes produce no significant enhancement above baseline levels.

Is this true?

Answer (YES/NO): YES